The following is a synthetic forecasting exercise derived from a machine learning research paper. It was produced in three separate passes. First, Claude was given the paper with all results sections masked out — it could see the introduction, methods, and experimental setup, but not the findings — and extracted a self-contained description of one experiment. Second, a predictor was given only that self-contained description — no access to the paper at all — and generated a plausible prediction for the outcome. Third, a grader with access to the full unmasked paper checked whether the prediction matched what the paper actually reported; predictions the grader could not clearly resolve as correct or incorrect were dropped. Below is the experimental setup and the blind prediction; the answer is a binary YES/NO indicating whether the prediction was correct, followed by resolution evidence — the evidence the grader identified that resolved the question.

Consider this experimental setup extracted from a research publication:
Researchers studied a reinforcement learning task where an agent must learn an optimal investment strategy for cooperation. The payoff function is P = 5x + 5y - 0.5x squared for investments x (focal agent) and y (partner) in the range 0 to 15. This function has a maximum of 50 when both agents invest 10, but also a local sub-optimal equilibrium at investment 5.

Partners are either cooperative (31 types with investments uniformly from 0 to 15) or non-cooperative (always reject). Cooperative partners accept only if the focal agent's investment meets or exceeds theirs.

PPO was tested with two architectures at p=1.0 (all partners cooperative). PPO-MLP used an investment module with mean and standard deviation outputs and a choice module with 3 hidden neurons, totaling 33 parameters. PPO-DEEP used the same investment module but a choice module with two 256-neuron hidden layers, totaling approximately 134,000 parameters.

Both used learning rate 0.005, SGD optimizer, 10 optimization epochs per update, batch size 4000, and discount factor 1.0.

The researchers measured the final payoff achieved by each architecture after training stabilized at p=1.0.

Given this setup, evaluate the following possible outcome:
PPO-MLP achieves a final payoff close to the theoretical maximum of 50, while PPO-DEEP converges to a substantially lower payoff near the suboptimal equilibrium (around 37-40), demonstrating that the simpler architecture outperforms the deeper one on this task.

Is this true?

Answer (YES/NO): NO